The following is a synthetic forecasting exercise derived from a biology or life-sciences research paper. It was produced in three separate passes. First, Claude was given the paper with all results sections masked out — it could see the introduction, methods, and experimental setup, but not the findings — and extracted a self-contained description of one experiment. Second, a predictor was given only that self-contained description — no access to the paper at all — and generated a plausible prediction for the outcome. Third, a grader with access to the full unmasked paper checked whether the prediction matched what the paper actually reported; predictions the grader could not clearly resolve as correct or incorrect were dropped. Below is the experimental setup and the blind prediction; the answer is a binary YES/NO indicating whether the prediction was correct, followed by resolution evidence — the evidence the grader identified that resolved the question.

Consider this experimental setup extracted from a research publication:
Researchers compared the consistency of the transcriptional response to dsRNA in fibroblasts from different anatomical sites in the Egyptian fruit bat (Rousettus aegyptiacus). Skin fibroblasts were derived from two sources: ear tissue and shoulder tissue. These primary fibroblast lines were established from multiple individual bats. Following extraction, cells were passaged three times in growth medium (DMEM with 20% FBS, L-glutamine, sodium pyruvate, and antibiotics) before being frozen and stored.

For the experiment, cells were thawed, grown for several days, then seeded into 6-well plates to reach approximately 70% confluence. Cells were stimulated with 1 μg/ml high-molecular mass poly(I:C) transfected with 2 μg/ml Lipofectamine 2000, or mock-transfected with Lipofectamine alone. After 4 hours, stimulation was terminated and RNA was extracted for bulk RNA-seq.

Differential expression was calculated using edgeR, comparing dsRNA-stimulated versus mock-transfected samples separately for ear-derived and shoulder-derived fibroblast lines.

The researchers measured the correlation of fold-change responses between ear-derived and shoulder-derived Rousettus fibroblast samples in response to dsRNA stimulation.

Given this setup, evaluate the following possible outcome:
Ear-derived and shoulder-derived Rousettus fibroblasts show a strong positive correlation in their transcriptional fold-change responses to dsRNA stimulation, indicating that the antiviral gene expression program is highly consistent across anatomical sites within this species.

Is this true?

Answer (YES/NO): YES